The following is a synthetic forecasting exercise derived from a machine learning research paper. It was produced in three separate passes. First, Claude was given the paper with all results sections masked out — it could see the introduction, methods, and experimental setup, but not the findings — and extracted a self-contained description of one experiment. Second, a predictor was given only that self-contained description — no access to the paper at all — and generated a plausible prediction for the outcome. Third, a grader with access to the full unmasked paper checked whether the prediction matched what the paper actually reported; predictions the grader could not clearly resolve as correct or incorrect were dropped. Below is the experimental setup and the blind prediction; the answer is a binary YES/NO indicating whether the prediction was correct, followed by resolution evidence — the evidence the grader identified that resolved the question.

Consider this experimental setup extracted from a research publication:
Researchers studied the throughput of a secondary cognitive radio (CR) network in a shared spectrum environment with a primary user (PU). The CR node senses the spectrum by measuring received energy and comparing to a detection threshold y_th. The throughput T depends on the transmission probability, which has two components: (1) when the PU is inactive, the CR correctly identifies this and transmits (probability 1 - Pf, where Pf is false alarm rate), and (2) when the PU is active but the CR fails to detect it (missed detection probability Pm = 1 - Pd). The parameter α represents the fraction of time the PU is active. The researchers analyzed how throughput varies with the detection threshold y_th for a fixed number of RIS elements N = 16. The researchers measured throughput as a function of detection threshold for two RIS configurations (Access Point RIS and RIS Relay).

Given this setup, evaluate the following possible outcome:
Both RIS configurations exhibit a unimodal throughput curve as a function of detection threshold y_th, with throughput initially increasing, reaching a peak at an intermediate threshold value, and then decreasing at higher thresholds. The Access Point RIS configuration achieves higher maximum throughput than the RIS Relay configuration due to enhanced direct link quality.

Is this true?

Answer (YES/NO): NO